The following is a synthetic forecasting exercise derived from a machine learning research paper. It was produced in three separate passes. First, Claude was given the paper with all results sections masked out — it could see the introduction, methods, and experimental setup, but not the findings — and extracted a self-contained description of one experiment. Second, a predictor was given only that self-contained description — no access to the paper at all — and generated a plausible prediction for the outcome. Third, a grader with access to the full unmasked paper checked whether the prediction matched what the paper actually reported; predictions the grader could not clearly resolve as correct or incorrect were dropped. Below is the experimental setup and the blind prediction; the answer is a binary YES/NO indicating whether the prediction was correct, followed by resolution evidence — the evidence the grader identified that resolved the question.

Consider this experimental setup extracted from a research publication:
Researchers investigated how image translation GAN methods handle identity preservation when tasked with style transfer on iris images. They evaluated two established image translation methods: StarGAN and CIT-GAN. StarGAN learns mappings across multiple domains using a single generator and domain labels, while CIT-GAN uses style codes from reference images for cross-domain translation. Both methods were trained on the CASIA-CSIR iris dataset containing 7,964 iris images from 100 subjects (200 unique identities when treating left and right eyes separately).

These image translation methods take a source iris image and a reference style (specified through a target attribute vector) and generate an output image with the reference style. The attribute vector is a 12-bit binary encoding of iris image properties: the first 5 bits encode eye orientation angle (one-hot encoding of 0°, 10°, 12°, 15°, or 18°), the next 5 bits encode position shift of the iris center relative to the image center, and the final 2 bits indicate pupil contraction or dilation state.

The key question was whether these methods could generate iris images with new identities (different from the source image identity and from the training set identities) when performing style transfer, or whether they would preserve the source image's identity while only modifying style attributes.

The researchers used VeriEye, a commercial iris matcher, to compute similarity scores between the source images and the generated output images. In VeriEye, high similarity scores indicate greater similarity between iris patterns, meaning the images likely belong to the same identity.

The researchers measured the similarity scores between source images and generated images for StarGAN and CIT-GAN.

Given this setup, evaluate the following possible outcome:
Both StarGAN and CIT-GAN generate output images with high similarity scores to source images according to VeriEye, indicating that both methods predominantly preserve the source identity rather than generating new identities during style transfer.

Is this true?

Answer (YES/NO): YES